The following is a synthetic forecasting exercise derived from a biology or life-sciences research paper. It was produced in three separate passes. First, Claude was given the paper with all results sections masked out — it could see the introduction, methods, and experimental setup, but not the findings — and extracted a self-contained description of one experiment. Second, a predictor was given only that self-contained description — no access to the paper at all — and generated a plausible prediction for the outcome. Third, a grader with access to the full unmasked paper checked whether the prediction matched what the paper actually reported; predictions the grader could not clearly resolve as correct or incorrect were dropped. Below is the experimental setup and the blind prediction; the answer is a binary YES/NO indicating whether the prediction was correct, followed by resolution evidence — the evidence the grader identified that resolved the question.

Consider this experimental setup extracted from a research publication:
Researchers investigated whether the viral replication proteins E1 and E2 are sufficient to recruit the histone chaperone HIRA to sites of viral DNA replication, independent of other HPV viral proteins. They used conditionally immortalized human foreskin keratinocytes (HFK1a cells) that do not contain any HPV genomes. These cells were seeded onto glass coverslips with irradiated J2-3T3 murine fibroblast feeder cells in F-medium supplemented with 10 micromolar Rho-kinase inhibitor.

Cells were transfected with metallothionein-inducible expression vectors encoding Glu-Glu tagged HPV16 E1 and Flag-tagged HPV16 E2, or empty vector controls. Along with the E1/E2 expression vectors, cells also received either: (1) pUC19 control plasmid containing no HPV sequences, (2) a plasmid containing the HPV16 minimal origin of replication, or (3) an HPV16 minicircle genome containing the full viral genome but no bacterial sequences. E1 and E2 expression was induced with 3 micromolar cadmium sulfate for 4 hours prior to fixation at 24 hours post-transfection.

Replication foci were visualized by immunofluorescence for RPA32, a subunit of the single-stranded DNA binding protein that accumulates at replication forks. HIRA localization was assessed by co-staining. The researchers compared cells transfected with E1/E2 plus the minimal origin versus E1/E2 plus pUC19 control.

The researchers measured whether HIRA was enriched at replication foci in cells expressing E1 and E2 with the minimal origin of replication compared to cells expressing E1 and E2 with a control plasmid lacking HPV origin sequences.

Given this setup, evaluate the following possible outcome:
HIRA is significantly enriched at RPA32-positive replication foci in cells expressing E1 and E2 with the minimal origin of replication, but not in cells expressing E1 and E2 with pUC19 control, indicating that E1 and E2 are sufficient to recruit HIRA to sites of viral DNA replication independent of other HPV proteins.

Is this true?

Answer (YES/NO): NO